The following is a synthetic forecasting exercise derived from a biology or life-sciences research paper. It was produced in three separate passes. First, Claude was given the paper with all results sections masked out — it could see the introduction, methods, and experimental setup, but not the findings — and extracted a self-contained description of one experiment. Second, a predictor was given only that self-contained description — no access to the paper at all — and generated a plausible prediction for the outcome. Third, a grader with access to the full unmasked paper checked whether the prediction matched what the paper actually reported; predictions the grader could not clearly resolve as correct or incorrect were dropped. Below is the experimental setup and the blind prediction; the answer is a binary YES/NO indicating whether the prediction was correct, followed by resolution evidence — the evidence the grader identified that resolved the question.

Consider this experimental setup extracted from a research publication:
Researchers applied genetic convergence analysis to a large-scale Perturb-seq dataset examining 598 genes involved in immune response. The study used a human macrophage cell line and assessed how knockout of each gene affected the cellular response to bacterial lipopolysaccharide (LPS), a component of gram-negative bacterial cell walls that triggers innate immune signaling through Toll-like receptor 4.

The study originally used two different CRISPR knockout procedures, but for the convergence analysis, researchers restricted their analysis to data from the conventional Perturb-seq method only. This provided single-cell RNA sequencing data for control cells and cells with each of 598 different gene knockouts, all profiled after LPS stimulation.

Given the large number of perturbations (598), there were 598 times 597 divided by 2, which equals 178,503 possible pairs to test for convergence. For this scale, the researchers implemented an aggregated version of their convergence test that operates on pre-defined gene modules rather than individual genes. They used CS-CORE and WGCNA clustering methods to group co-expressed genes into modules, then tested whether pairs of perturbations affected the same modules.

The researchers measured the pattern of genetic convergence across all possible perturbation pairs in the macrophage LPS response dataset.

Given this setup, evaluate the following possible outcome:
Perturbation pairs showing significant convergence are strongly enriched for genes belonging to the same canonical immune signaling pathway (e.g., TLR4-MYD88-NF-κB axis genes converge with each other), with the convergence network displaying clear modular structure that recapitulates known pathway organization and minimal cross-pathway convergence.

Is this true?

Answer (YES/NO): YES